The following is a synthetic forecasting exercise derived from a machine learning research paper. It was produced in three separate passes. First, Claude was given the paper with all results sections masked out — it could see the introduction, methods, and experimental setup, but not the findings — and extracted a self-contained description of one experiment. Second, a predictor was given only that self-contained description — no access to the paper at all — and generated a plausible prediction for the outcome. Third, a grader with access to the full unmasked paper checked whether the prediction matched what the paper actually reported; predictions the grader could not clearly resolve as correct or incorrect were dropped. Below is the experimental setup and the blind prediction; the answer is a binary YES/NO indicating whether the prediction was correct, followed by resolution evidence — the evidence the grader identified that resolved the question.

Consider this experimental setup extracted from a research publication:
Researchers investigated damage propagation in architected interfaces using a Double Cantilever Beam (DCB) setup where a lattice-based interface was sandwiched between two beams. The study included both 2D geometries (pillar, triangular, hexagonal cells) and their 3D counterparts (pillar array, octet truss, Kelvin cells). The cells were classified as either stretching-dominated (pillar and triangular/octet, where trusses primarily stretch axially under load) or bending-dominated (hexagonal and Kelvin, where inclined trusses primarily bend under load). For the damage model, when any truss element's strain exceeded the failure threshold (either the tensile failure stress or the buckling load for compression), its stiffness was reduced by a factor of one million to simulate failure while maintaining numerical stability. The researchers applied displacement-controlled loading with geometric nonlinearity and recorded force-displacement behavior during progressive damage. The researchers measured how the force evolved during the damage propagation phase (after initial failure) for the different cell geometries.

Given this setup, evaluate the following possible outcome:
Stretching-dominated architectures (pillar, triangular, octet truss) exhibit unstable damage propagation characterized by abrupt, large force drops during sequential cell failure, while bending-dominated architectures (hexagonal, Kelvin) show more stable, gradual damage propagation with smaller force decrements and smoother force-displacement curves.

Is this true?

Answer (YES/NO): NO